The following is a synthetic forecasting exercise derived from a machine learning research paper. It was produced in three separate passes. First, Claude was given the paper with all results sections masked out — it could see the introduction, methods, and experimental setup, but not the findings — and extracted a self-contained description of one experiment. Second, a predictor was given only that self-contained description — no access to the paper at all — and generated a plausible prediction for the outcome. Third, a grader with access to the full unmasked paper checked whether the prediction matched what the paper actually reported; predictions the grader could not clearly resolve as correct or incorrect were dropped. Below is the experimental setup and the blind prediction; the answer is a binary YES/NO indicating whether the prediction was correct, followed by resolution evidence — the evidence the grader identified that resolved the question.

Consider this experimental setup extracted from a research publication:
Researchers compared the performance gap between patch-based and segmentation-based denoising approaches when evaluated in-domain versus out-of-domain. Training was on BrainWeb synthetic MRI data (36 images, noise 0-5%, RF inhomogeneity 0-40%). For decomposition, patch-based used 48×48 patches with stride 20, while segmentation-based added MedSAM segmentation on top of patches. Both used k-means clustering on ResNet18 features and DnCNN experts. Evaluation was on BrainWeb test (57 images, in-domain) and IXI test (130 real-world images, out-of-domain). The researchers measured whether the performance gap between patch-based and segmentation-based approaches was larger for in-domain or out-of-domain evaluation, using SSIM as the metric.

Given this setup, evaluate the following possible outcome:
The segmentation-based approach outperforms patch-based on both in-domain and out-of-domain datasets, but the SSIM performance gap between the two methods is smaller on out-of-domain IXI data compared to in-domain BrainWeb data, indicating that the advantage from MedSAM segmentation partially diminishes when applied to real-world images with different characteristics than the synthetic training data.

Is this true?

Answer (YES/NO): NO